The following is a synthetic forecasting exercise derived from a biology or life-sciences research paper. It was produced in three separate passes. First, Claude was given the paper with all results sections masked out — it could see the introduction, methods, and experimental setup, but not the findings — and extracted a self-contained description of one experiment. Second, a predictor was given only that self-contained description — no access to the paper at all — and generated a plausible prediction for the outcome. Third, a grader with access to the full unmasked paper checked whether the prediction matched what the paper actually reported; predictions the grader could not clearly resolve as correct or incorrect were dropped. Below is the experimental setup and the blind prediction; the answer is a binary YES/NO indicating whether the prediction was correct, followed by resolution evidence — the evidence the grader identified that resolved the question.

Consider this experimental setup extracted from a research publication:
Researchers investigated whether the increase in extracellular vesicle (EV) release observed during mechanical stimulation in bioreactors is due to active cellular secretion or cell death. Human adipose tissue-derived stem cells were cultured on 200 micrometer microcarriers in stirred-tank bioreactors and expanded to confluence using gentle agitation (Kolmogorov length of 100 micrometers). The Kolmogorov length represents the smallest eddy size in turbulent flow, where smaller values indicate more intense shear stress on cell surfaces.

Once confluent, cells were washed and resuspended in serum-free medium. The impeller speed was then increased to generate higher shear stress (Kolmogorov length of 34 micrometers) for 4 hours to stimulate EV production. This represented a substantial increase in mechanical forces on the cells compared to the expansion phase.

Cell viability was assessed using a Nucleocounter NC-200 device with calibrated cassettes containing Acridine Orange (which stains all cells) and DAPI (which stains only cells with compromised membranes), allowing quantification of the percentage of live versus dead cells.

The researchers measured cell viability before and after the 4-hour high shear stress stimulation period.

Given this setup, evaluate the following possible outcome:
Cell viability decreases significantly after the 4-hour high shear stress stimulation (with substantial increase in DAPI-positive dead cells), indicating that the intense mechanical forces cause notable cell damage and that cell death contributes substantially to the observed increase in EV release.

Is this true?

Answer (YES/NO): NO